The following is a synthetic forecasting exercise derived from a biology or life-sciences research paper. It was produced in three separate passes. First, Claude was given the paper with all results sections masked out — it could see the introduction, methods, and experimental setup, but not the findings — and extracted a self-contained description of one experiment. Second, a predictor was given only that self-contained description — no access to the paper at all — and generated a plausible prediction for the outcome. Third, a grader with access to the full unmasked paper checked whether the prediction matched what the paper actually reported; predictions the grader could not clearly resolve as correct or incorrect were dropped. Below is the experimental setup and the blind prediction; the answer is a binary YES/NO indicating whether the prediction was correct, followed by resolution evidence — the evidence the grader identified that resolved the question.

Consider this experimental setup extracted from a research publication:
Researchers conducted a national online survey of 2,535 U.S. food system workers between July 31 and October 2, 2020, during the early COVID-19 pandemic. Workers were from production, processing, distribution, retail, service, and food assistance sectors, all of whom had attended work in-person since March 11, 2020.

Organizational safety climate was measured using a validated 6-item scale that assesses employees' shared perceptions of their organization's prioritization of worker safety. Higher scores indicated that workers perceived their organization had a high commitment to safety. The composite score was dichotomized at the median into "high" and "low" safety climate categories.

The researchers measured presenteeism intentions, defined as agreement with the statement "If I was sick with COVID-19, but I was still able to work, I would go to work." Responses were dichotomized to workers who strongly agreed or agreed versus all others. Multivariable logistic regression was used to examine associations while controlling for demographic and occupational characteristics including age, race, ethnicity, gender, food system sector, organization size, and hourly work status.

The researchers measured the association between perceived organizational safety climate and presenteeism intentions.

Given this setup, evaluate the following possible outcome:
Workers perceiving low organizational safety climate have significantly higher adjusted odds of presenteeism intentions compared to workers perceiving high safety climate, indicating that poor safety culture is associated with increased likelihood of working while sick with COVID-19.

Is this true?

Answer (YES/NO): YES